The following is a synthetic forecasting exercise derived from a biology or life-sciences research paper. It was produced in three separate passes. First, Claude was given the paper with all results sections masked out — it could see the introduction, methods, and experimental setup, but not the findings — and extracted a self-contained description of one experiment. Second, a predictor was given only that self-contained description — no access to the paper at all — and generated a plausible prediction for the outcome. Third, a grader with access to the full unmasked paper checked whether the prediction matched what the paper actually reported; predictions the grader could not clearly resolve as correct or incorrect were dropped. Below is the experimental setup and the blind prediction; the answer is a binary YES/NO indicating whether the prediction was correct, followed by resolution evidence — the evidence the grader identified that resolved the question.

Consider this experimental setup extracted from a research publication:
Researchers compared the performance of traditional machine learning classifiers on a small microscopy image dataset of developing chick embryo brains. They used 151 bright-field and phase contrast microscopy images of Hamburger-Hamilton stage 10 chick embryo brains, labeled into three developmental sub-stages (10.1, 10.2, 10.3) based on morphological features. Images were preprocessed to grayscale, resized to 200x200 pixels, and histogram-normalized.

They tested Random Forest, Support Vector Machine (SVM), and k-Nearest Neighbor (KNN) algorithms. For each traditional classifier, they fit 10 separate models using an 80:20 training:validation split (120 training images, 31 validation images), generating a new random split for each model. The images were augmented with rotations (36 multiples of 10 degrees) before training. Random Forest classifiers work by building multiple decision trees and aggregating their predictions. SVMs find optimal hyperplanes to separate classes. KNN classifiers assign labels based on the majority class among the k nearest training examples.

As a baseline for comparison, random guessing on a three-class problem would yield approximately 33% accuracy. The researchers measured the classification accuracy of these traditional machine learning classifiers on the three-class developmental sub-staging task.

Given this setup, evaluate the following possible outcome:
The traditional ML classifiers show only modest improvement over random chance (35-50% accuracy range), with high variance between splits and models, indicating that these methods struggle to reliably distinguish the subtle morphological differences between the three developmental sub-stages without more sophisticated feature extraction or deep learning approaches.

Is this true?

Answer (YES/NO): NO